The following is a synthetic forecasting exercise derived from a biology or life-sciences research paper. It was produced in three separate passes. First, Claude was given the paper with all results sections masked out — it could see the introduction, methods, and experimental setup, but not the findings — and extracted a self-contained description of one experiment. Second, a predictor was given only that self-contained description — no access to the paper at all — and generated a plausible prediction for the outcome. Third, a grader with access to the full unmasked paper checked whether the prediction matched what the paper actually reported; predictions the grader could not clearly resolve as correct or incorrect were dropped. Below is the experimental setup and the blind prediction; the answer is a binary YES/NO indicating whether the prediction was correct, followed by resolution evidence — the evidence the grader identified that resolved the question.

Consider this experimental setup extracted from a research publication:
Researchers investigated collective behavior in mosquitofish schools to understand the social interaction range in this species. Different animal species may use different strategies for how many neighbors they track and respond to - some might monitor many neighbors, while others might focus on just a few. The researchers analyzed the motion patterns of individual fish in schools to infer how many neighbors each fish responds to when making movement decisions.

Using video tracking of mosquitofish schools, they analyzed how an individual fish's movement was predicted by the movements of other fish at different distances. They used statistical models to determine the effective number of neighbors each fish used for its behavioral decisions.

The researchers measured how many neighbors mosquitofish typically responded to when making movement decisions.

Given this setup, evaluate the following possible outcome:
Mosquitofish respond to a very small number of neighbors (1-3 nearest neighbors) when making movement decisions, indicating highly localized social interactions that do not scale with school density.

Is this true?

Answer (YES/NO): YES